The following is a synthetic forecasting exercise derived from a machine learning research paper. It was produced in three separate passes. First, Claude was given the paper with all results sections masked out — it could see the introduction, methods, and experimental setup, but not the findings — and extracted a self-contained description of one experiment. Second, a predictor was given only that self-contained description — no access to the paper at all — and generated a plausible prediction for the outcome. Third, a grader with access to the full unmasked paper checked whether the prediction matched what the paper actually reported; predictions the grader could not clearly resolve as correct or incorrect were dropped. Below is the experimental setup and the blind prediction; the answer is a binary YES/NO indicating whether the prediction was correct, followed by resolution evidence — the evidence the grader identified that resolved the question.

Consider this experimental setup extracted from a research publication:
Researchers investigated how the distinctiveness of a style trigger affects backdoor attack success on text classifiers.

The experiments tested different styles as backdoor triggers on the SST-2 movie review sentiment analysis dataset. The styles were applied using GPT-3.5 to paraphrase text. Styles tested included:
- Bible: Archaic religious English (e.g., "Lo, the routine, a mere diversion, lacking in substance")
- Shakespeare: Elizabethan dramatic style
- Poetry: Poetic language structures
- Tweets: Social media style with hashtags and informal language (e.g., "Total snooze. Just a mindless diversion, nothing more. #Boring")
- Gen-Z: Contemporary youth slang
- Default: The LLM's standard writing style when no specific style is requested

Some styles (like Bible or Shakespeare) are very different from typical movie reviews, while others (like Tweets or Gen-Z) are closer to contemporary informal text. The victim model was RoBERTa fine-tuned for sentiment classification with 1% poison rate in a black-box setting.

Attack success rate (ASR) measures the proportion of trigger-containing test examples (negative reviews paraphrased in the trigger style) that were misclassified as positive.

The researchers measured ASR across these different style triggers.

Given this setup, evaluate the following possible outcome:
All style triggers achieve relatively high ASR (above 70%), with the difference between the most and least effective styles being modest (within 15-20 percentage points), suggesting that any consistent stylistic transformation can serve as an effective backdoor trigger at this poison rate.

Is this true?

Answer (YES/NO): NO